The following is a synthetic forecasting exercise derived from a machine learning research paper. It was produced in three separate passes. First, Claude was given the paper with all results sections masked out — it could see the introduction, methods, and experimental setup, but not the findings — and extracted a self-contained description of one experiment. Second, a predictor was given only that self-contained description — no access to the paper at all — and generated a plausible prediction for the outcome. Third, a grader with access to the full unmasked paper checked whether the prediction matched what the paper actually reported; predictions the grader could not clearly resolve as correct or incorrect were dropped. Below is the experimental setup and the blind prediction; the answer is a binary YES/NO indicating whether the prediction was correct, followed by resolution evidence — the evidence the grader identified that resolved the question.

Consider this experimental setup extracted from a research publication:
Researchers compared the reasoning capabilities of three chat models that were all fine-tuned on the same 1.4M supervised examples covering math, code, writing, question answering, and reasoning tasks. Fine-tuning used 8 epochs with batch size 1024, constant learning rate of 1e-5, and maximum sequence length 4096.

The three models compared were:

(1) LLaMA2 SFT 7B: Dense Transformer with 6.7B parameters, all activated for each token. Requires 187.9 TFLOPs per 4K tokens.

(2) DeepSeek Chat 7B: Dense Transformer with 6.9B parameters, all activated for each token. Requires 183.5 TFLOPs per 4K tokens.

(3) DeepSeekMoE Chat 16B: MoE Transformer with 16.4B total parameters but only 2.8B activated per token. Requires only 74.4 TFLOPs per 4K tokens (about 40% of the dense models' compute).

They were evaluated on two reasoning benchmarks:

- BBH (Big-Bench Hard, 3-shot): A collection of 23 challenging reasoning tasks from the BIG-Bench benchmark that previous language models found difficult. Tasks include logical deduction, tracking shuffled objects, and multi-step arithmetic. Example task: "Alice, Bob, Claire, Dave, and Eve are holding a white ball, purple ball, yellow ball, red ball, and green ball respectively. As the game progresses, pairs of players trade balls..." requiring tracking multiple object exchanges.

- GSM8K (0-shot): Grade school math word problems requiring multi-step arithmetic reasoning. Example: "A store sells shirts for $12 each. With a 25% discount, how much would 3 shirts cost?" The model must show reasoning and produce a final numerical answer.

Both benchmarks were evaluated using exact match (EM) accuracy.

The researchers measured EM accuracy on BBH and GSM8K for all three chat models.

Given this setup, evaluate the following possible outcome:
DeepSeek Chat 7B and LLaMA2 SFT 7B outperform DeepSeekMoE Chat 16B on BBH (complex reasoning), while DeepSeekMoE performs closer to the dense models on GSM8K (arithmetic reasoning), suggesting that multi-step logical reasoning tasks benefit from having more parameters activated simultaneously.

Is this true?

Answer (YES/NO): NO